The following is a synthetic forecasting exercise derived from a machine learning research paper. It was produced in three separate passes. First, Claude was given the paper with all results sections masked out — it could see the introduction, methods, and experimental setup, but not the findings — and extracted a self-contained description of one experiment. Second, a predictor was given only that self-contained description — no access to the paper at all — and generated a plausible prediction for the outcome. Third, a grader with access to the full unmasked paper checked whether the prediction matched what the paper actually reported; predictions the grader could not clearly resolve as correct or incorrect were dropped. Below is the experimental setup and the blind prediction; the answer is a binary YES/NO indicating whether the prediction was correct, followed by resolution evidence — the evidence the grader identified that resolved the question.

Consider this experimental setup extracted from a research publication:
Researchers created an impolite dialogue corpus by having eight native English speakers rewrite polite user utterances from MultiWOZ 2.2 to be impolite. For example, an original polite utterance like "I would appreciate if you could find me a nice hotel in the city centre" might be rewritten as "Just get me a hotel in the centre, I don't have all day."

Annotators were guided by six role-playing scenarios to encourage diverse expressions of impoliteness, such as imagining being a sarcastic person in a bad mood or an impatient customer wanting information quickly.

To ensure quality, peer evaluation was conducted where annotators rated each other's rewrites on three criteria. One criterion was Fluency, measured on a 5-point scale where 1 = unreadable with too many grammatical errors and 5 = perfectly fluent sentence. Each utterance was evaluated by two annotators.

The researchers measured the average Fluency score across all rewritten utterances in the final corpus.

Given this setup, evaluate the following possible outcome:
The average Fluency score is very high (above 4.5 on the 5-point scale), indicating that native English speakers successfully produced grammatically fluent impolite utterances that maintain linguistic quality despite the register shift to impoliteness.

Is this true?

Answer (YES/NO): YES